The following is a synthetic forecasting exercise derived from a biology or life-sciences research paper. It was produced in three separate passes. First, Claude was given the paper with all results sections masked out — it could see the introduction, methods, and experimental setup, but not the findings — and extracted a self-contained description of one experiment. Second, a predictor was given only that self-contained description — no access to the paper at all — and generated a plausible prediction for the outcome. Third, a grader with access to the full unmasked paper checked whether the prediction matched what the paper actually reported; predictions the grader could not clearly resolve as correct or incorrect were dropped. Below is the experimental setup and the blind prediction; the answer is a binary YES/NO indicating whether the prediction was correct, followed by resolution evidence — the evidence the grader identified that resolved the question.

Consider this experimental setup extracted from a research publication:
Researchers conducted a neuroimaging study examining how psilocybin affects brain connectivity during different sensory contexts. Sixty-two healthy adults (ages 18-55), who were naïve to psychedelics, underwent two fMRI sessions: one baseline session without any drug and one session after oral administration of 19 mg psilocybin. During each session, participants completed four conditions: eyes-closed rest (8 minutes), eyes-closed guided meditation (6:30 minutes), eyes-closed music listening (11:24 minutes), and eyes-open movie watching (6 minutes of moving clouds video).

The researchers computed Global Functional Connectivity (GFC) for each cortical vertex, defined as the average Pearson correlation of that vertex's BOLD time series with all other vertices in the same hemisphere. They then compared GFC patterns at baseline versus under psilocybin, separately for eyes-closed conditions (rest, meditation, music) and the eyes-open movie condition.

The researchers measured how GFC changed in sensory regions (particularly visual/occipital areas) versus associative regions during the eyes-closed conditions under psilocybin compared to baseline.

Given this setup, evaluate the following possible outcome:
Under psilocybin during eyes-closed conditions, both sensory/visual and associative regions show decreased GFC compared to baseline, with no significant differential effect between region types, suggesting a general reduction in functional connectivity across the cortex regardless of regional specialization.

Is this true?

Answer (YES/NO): NO